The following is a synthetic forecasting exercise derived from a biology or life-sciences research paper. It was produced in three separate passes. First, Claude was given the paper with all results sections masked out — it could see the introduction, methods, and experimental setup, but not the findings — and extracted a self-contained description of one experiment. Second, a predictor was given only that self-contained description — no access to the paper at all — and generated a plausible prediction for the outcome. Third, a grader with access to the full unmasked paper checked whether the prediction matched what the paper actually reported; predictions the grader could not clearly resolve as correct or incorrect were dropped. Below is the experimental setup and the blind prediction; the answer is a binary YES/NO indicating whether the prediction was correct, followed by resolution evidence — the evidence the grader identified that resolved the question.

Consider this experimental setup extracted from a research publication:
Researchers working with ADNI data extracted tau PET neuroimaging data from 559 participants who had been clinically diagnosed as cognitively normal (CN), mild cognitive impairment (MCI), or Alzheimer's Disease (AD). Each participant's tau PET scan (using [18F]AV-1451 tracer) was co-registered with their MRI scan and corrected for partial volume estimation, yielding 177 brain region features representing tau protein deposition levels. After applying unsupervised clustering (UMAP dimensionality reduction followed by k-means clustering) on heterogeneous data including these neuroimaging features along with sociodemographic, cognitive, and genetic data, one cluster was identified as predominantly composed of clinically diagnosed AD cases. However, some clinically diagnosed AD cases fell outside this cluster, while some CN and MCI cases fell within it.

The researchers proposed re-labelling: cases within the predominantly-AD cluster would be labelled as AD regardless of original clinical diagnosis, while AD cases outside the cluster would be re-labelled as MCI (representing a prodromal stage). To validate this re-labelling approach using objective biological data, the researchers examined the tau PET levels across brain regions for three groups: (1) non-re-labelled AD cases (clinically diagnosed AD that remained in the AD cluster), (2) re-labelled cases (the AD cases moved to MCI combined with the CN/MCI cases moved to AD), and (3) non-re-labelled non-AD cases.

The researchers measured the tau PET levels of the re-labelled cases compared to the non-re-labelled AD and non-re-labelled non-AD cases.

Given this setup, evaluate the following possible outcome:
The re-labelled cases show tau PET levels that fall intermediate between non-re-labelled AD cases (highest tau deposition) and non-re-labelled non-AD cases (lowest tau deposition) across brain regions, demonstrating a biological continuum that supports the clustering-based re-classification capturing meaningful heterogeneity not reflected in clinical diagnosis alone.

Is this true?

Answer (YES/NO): YES